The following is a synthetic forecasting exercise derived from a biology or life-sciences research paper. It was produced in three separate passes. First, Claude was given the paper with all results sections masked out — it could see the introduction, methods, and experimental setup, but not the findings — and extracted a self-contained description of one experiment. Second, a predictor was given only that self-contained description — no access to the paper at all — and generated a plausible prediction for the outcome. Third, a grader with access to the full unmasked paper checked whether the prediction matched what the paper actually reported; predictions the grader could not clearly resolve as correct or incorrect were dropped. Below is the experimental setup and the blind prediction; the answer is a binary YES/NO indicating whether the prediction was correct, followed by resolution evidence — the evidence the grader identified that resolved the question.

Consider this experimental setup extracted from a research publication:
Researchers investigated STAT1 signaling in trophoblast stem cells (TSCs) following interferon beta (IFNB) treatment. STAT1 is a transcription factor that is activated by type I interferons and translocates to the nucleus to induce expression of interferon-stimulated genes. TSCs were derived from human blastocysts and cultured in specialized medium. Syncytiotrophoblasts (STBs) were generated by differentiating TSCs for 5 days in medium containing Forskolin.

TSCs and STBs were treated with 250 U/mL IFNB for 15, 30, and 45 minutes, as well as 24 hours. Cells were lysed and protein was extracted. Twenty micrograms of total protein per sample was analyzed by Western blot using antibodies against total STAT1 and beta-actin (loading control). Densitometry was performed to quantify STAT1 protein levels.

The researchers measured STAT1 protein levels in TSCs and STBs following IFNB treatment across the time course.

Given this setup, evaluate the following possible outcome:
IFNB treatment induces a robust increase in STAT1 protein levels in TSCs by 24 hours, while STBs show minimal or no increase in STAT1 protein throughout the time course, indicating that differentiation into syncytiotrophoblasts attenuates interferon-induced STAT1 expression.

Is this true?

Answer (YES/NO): NO